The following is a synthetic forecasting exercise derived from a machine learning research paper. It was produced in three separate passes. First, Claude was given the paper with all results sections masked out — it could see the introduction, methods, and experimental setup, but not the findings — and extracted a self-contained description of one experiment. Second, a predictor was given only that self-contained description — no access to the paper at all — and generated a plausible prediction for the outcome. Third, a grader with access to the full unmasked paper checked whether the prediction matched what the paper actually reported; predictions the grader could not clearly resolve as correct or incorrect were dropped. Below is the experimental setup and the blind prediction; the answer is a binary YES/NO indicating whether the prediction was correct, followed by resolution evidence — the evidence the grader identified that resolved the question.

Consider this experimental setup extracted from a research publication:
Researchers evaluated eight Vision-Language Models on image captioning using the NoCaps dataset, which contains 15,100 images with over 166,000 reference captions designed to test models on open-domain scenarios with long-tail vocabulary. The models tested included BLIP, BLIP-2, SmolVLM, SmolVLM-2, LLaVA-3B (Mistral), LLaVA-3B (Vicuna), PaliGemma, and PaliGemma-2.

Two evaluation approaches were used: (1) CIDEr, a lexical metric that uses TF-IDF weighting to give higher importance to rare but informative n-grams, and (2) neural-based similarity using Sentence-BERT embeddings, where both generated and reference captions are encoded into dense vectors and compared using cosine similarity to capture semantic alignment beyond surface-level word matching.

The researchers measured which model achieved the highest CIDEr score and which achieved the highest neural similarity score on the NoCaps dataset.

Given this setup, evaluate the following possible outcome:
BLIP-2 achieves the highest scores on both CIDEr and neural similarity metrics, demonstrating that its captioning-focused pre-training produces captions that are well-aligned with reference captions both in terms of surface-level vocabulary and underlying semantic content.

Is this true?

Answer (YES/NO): NO